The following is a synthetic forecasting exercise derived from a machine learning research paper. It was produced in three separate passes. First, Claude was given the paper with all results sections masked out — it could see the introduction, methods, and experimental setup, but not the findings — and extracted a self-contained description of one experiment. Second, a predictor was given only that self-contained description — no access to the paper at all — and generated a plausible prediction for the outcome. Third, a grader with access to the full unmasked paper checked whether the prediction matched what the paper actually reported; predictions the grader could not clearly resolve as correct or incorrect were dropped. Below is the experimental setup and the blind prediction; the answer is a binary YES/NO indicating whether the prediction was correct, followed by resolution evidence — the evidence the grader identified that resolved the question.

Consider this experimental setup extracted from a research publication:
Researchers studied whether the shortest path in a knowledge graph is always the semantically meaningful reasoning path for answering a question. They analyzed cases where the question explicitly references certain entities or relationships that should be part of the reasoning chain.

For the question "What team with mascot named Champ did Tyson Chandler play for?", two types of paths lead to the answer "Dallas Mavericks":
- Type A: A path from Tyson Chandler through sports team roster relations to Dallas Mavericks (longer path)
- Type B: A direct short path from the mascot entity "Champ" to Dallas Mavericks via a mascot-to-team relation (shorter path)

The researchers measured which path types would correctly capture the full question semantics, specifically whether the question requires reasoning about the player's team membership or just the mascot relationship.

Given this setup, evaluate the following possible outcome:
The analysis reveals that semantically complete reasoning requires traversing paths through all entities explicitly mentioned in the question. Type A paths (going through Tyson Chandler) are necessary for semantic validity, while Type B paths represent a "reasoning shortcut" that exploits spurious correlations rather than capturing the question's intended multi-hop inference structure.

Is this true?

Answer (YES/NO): NO